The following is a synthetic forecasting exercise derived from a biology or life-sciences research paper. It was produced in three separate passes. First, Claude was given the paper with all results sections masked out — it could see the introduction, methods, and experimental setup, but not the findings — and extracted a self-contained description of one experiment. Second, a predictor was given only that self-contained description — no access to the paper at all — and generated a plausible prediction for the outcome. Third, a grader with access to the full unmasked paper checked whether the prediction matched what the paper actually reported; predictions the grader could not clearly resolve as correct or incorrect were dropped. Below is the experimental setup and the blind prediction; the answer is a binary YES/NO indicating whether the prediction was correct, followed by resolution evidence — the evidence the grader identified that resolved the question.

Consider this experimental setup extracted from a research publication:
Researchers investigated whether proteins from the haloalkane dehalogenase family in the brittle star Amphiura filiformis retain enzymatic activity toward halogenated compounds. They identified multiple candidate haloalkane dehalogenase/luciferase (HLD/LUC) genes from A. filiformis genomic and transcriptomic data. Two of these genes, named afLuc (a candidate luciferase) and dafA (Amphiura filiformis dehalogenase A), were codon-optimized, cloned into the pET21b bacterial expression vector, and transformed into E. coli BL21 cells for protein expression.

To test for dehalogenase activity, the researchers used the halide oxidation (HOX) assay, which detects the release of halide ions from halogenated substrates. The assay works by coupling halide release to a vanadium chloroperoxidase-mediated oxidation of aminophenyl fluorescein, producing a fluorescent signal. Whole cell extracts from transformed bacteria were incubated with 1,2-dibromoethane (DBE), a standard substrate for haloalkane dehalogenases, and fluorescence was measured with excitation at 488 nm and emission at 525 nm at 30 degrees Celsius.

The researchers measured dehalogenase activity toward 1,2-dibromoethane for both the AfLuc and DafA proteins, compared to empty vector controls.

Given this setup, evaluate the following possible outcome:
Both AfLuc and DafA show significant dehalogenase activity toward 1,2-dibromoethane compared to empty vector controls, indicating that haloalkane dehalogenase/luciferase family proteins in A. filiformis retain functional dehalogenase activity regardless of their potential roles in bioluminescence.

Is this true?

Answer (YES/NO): NO